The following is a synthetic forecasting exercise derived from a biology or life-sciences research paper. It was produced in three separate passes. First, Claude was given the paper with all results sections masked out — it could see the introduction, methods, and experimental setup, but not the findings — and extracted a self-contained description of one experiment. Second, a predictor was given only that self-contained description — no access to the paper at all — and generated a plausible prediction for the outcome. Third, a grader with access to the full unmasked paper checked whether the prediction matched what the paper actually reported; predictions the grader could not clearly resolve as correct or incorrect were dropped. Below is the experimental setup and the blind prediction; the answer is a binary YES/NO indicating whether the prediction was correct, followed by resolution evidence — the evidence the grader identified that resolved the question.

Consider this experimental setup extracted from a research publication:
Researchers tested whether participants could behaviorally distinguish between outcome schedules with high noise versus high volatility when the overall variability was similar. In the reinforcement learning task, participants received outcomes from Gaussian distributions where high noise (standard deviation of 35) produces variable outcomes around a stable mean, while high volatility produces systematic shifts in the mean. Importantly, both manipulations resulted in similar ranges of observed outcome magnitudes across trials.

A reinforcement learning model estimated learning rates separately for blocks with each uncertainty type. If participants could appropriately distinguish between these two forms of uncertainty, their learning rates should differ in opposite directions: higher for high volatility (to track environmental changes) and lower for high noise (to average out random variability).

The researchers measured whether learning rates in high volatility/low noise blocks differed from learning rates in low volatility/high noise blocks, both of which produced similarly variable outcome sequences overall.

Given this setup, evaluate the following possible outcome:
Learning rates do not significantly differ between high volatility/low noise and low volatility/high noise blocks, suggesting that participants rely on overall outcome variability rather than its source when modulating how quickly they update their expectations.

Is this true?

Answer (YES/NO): NO